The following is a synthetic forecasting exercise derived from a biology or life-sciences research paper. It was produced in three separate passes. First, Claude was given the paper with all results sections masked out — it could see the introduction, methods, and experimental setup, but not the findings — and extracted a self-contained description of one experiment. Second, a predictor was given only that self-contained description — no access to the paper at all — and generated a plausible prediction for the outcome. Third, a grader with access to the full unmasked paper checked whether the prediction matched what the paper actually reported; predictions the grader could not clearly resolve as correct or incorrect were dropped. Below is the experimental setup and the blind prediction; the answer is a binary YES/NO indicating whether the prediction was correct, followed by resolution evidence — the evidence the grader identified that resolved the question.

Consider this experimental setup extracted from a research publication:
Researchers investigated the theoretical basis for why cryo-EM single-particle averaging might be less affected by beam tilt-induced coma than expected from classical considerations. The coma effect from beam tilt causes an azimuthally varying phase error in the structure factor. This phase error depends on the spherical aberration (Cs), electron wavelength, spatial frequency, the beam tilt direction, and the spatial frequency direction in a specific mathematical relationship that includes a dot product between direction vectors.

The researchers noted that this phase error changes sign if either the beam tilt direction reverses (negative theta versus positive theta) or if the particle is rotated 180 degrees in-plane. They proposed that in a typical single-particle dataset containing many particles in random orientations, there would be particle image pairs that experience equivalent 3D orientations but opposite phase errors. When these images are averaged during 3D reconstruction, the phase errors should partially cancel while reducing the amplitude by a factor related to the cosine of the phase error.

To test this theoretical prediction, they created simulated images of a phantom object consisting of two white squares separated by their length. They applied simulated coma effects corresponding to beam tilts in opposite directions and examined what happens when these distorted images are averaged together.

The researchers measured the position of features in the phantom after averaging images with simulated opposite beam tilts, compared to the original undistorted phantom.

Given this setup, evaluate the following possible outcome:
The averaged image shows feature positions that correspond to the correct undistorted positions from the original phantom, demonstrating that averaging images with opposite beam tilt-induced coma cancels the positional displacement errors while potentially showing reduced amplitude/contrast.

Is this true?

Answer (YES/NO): YES